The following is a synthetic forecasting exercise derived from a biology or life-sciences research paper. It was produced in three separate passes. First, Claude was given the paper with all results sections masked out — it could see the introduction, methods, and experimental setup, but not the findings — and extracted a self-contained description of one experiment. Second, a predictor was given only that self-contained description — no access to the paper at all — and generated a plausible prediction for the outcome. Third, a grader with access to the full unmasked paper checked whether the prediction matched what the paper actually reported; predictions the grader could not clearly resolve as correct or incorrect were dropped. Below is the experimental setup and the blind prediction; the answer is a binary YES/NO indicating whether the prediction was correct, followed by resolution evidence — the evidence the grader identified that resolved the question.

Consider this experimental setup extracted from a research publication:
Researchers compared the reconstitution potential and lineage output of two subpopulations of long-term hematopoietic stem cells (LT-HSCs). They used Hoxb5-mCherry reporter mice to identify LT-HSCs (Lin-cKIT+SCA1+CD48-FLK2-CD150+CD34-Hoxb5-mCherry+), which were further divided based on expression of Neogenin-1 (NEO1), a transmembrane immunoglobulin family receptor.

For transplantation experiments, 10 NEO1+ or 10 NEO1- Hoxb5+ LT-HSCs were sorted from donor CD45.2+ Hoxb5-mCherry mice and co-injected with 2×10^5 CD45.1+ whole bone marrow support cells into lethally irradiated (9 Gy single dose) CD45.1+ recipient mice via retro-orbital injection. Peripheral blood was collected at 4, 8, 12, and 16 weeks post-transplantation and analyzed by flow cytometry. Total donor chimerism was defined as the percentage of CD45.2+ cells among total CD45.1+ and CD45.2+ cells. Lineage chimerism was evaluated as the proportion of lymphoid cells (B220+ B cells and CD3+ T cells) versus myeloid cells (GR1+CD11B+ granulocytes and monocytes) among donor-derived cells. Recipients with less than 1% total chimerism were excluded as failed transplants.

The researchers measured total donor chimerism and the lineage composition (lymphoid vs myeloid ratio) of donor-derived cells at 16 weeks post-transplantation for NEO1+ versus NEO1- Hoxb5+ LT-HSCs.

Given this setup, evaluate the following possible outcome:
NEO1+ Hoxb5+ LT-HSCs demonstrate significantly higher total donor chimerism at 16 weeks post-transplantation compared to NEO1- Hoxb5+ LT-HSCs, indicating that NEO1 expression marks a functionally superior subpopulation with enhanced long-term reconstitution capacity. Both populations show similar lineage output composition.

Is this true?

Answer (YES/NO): NO